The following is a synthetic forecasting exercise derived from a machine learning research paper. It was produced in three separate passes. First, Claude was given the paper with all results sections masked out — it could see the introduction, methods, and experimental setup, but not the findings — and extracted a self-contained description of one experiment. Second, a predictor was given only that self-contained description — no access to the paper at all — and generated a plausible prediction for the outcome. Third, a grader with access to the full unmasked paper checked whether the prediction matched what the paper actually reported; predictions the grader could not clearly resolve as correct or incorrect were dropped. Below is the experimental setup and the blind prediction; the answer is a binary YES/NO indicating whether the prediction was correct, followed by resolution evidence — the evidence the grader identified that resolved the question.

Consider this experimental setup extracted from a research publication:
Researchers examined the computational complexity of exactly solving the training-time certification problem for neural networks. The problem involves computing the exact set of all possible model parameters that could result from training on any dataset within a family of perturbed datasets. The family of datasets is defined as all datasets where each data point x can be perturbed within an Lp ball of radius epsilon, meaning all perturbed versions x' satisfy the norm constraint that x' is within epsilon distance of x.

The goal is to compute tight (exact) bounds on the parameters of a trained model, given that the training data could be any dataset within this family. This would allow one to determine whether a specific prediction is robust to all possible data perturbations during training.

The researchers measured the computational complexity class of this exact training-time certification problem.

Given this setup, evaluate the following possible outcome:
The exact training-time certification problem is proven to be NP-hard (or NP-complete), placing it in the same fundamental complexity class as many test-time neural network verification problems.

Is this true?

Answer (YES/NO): NO